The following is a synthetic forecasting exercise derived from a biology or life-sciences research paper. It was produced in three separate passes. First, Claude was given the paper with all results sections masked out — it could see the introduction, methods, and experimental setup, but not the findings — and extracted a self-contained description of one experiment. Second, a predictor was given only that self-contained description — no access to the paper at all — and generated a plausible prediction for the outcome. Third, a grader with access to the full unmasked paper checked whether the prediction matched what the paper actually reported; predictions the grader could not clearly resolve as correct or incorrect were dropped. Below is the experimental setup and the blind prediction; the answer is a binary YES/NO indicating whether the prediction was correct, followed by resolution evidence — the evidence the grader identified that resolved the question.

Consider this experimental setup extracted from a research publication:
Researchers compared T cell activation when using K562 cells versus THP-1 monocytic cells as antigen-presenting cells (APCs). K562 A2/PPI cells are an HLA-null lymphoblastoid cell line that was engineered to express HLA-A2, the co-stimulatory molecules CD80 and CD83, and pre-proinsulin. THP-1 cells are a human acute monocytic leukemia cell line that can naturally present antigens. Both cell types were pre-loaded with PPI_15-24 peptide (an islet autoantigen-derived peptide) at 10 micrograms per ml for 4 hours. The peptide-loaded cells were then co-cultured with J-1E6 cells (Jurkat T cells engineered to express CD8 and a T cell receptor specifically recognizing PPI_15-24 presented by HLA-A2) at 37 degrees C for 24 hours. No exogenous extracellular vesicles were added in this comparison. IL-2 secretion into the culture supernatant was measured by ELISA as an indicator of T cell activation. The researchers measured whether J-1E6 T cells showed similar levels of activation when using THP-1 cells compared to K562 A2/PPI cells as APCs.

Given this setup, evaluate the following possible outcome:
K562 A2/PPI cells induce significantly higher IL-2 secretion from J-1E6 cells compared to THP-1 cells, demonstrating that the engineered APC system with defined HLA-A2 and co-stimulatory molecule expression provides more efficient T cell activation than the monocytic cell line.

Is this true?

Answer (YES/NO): YES